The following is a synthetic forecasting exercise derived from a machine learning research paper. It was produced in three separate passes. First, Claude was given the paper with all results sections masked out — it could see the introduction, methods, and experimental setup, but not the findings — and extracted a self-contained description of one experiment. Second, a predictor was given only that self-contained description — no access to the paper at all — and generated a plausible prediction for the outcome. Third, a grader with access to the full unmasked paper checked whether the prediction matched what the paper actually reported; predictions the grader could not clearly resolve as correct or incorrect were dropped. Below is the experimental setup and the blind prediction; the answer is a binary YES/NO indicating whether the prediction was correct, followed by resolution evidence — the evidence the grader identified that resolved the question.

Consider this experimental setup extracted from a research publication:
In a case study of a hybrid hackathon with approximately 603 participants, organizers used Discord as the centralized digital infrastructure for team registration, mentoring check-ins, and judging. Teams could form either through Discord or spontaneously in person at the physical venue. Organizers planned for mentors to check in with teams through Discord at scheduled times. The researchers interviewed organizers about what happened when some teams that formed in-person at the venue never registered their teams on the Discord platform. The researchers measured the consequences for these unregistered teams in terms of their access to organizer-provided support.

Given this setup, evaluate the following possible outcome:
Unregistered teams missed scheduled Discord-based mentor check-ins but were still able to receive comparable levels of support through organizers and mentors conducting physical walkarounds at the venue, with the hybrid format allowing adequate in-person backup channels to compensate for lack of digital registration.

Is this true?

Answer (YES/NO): NO